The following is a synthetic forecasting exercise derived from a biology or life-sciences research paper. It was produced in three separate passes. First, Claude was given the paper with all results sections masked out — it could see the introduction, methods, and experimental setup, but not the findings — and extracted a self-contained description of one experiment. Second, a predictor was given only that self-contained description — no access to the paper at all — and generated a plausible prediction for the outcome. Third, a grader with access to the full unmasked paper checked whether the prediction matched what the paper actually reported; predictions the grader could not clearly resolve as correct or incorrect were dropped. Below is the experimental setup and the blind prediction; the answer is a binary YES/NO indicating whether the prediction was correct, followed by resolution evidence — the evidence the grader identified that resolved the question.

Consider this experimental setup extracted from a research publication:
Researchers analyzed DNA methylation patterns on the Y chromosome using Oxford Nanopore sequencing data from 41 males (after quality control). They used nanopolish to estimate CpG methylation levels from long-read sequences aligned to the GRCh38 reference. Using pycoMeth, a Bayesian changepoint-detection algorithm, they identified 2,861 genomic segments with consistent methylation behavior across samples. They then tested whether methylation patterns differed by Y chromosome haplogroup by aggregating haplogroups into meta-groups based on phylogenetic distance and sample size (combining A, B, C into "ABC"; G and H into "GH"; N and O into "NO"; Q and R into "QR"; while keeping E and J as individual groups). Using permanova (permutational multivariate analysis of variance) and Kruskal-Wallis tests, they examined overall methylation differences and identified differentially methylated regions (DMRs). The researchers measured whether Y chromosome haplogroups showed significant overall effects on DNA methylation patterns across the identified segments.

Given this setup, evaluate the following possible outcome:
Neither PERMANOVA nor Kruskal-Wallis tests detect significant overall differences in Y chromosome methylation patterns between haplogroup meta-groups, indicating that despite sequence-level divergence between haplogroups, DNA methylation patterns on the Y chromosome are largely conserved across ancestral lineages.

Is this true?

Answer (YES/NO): NO